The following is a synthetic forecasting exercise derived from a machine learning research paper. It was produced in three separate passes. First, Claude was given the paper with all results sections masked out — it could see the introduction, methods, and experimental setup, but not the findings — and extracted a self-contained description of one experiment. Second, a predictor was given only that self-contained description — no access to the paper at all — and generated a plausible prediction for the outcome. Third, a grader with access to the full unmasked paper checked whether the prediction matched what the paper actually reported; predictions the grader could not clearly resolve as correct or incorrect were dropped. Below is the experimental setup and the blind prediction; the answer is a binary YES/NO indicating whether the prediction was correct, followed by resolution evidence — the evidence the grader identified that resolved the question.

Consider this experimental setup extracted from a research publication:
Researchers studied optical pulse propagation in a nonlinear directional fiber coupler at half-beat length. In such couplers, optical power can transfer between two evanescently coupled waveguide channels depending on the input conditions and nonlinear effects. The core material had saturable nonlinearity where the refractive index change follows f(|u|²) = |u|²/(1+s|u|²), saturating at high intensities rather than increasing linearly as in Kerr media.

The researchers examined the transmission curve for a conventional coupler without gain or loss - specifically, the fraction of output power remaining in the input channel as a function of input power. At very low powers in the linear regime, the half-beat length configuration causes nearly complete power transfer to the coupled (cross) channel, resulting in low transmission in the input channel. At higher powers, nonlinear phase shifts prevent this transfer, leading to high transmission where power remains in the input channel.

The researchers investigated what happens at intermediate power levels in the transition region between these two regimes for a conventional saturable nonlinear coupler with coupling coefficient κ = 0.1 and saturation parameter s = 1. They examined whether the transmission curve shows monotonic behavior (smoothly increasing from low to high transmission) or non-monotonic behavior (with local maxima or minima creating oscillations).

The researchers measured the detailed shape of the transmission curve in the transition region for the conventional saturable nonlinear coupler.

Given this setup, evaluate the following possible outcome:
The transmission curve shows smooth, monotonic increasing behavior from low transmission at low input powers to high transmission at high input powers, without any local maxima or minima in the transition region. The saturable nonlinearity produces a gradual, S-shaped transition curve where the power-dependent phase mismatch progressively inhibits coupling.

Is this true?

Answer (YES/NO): NO